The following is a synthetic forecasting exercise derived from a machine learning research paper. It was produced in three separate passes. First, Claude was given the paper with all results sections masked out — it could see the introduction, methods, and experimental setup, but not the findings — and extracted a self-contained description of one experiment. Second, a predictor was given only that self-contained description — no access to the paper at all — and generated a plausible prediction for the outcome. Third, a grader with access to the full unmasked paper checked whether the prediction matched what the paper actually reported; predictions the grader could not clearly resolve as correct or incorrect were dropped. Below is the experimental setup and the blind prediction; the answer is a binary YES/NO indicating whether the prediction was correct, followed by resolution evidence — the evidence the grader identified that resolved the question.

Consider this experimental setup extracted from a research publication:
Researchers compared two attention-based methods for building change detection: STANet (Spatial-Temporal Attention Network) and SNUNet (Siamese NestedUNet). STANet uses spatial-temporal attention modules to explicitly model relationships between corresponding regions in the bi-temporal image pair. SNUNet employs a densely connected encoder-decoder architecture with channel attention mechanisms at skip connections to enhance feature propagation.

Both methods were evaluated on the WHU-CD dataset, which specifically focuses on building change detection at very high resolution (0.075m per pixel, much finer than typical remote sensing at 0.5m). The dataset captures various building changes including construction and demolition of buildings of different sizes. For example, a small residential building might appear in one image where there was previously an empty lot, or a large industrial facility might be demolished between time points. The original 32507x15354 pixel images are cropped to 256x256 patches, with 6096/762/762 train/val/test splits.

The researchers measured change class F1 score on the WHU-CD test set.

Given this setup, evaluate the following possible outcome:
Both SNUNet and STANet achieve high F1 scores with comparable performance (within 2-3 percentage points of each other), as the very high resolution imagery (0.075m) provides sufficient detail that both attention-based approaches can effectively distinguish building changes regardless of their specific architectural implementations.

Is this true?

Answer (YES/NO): YES